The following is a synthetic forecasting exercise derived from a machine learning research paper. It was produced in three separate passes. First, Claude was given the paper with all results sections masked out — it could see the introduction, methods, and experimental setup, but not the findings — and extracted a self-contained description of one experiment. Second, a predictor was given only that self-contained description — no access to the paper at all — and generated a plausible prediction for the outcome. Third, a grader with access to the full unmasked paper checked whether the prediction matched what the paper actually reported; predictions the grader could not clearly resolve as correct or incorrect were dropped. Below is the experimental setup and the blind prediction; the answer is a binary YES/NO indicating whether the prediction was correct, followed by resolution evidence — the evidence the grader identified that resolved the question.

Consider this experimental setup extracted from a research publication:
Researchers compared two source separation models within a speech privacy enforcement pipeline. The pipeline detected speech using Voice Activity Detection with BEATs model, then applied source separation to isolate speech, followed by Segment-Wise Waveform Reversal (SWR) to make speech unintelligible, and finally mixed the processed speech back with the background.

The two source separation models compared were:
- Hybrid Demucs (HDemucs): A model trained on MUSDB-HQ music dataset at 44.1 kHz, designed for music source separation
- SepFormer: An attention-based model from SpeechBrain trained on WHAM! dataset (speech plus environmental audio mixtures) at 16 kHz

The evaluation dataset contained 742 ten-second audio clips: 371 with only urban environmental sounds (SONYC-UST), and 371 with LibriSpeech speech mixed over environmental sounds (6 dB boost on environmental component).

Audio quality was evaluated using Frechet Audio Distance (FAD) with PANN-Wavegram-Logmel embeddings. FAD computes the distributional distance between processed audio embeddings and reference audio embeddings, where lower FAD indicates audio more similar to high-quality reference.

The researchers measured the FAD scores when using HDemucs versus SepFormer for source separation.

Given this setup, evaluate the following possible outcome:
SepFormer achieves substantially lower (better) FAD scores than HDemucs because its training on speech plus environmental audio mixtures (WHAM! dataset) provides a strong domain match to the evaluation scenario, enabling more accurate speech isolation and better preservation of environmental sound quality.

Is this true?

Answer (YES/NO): NO